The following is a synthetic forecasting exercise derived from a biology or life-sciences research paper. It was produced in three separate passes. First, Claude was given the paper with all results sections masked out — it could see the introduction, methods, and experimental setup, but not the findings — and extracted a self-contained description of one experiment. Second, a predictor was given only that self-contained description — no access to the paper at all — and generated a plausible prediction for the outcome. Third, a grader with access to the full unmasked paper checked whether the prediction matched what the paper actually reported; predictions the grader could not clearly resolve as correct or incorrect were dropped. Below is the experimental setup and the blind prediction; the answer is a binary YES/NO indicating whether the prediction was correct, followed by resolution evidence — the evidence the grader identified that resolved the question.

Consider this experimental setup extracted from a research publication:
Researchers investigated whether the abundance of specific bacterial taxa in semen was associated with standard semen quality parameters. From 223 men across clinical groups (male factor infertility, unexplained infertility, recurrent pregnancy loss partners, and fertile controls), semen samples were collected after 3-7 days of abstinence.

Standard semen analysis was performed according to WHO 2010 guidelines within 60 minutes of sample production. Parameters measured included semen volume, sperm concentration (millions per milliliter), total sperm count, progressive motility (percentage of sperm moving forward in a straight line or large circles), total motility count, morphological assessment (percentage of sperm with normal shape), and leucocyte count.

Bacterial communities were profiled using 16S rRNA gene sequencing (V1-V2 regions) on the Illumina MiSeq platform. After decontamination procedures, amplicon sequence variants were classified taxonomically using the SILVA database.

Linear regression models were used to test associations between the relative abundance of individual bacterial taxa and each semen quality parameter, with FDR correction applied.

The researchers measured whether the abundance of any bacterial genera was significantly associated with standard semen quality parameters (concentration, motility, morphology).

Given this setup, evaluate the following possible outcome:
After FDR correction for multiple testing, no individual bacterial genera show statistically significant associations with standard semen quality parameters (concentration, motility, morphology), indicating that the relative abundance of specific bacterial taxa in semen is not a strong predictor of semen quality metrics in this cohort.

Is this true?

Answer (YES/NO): NO